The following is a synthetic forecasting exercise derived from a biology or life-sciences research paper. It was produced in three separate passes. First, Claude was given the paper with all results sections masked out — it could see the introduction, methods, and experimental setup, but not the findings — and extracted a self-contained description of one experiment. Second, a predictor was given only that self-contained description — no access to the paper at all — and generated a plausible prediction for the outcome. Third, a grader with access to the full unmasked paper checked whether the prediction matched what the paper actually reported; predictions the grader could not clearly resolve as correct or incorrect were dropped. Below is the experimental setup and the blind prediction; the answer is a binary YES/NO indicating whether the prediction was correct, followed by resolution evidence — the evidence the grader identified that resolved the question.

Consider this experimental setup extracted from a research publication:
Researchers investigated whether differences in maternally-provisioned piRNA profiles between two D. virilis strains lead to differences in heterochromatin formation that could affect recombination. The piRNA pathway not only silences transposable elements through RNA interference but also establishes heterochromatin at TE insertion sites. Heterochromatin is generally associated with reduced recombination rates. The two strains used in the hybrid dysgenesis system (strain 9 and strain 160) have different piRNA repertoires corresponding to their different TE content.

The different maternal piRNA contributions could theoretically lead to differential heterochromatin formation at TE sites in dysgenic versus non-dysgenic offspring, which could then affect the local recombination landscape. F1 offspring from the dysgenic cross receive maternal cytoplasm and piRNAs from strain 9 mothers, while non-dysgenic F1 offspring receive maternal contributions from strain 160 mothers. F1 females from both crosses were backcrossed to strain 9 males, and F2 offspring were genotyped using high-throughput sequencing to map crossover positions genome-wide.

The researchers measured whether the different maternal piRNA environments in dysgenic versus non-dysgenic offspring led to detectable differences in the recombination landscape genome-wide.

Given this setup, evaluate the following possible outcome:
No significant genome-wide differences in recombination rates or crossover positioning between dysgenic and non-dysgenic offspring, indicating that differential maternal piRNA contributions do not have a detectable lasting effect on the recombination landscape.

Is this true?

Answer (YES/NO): YES